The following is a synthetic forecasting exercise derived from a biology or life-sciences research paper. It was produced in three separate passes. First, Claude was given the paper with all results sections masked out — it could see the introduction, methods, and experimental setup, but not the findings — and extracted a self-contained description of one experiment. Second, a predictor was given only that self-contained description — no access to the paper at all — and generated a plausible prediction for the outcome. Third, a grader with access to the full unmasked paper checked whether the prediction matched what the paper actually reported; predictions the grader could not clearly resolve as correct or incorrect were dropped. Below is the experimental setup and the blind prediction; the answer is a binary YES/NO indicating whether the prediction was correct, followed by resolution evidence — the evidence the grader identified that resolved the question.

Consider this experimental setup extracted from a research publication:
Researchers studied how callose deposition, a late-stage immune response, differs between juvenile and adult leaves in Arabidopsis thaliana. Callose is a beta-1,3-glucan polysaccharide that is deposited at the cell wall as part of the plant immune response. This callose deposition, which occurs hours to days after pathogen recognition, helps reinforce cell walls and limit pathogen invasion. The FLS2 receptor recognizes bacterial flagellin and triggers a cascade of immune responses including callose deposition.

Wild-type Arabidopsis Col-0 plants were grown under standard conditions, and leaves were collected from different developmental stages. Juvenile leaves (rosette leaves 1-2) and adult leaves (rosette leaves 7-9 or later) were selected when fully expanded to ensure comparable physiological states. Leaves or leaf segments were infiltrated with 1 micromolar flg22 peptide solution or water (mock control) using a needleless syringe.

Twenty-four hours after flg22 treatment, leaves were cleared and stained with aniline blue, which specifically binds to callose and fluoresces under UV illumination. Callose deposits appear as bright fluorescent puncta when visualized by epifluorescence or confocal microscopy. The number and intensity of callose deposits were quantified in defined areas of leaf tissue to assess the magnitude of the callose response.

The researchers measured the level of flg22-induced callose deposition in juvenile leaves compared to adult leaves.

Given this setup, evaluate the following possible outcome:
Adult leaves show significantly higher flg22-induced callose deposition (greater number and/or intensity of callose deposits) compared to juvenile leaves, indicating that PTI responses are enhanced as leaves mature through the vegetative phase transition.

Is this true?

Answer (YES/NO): YES